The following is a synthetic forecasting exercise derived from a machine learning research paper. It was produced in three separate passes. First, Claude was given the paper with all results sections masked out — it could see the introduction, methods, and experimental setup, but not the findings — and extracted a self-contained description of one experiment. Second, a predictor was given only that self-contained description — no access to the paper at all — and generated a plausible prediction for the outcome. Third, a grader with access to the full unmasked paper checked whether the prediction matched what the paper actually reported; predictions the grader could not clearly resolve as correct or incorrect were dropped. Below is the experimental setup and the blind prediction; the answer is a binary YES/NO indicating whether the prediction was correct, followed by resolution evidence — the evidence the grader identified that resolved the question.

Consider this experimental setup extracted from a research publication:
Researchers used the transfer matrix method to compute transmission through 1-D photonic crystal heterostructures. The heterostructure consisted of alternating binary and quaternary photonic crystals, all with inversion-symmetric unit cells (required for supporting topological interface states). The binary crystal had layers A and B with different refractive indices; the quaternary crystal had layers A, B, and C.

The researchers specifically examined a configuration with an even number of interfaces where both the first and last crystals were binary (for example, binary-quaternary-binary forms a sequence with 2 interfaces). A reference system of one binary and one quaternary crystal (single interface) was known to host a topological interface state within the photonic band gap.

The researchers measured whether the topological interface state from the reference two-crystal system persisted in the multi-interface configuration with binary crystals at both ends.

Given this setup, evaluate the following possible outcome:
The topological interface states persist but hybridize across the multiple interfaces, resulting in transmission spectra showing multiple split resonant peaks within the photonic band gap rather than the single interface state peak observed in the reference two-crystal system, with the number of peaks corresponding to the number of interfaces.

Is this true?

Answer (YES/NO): NO